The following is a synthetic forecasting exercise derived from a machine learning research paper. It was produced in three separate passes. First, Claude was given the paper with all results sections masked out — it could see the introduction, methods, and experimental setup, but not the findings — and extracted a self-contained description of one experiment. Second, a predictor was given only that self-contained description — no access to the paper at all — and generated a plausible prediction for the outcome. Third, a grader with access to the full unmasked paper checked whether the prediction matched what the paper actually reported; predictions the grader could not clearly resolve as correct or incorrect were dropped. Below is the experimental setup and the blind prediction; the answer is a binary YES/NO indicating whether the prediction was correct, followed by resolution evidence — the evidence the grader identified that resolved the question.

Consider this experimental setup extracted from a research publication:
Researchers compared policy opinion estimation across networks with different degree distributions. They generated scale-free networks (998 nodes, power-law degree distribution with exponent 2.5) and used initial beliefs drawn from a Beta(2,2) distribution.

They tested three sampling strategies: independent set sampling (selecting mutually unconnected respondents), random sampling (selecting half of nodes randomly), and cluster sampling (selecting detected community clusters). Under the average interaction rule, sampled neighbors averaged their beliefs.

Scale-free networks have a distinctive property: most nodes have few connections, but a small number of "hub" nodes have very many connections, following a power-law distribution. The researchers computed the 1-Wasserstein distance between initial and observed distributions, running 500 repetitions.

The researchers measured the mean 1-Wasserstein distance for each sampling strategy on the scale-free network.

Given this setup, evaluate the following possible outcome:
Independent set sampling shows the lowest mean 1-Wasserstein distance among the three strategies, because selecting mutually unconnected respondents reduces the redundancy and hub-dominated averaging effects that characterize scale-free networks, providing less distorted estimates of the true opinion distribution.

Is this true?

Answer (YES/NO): YES